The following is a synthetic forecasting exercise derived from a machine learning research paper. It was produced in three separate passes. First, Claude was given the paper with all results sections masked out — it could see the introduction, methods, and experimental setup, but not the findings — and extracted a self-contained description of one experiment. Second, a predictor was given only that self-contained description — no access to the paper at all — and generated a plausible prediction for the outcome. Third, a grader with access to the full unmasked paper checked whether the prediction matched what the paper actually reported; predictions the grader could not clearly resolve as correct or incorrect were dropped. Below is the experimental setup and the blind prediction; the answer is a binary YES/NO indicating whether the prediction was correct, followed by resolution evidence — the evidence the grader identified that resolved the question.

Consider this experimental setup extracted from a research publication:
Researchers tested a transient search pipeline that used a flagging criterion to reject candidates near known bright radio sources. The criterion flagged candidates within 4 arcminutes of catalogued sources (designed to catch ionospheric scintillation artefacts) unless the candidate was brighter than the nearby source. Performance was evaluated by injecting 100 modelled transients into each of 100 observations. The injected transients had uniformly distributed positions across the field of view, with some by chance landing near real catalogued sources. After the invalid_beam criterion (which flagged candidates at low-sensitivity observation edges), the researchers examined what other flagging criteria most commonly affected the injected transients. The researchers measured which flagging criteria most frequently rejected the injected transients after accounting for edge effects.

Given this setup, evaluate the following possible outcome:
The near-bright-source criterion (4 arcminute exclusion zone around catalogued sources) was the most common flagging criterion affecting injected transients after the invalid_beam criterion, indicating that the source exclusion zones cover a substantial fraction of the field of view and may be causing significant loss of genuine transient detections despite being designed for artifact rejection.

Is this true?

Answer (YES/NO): NO